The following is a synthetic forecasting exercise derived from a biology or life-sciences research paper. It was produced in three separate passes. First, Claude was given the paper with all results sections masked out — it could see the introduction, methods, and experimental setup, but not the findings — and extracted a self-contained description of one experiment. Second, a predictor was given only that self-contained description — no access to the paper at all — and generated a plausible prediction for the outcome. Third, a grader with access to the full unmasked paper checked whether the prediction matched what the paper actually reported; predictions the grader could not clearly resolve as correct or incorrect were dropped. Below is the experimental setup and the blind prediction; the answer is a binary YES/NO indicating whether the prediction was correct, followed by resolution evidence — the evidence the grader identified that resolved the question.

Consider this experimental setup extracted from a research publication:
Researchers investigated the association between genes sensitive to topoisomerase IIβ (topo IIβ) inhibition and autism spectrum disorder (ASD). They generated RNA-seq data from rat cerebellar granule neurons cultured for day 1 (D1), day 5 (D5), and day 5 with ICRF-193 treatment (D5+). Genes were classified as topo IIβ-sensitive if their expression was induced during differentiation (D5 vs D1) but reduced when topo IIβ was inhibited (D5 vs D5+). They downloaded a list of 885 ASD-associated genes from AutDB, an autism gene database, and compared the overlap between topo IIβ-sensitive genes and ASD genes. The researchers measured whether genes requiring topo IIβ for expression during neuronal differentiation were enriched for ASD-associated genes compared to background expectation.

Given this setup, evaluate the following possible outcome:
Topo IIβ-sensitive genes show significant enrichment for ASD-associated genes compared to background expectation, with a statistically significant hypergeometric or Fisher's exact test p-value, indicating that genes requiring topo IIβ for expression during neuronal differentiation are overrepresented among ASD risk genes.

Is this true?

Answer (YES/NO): NO